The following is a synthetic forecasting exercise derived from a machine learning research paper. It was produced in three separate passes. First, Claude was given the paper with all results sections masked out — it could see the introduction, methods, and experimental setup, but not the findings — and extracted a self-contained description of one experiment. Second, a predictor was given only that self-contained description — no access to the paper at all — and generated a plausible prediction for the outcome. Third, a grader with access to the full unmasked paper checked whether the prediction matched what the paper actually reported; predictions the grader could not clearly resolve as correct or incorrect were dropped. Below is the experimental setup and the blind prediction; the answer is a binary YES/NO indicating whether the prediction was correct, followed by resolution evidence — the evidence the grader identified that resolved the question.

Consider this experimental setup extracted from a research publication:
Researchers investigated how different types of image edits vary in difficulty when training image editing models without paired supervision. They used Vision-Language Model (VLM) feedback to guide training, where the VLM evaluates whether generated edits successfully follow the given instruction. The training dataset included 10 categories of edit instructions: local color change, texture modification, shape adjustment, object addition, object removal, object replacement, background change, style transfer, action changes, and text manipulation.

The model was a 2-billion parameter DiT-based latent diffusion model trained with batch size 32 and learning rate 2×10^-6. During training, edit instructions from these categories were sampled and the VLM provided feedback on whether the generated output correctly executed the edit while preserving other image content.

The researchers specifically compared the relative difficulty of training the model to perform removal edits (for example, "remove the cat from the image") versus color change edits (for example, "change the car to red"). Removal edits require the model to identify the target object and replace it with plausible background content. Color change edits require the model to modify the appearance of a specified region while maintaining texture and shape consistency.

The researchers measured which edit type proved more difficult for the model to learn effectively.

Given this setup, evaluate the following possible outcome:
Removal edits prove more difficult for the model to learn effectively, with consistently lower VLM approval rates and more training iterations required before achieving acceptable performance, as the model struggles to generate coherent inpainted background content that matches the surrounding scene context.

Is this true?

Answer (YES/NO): NO